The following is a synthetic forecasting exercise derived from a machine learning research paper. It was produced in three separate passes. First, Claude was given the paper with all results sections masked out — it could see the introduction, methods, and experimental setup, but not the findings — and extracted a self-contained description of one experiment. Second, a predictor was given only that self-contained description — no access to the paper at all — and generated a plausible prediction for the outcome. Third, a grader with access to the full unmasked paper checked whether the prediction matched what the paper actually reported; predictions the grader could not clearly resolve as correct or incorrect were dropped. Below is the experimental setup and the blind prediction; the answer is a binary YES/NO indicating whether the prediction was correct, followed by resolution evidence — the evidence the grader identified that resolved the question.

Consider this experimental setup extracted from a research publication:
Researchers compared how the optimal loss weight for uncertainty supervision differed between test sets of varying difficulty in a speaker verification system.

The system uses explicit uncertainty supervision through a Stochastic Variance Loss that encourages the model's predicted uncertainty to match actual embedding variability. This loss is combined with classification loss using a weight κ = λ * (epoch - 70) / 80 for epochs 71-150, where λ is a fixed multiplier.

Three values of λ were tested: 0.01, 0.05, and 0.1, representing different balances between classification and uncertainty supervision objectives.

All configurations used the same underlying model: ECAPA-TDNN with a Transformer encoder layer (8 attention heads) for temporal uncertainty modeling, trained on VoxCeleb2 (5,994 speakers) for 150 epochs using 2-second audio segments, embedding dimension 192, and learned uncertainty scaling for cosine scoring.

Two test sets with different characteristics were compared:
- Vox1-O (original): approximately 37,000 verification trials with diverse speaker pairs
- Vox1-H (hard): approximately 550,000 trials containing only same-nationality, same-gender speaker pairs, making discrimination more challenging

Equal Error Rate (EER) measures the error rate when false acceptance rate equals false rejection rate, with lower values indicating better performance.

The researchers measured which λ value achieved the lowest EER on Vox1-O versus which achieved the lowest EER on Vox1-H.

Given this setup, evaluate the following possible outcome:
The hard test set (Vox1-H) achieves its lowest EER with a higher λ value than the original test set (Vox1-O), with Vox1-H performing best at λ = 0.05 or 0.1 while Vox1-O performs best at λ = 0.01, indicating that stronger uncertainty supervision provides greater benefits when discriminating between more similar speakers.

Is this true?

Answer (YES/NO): YES